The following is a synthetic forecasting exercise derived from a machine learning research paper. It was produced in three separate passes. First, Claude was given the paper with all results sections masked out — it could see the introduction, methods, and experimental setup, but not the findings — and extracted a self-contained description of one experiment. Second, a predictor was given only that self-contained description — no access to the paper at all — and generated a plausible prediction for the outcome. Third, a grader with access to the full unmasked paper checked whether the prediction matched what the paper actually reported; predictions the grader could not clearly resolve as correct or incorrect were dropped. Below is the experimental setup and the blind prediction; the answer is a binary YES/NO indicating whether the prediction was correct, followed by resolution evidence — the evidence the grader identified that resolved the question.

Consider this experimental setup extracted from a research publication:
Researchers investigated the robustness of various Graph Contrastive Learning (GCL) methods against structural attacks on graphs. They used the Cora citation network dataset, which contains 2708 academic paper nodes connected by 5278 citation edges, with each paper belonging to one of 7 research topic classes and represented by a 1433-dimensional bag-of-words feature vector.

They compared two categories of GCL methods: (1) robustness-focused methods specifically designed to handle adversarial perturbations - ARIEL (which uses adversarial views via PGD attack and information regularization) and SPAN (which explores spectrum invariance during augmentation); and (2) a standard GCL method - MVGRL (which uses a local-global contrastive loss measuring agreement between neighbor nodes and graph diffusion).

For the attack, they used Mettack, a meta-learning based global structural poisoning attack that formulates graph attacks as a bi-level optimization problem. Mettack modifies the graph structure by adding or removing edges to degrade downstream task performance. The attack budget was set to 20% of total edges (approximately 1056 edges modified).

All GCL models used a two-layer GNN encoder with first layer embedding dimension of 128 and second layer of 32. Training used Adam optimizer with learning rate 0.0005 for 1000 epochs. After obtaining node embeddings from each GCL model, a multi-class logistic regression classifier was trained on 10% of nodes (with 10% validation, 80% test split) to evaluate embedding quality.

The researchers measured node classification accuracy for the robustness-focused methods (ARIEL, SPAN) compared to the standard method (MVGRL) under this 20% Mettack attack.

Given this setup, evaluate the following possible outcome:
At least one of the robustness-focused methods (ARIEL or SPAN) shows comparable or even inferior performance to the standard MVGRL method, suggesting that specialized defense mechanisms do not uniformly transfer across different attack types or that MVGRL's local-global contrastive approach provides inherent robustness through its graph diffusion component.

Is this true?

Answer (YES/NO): YES